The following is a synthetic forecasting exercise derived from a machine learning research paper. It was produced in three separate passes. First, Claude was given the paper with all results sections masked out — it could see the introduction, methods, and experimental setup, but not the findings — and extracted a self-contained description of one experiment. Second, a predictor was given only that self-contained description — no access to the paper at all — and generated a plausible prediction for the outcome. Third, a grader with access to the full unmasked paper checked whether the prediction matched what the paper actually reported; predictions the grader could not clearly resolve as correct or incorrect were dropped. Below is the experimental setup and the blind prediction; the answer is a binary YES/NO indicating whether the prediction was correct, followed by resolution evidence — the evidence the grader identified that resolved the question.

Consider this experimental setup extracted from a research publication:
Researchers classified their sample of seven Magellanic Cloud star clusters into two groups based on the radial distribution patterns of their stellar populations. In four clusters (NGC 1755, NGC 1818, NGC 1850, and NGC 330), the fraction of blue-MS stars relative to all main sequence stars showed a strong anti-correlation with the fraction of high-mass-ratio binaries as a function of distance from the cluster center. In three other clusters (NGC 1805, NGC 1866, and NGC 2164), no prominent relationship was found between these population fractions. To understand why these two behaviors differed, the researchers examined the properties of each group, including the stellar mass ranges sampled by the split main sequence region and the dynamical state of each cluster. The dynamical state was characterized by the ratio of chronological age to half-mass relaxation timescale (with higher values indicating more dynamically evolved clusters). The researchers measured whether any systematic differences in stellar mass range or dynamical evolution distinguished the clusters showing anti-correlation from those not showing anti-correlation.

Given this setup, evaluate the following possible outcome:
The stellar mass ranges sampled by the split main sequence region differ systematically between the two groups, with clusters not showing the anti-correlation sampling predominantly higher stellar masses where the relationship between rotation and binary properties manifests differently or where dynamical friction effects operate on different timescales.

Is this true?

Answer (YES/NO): NO